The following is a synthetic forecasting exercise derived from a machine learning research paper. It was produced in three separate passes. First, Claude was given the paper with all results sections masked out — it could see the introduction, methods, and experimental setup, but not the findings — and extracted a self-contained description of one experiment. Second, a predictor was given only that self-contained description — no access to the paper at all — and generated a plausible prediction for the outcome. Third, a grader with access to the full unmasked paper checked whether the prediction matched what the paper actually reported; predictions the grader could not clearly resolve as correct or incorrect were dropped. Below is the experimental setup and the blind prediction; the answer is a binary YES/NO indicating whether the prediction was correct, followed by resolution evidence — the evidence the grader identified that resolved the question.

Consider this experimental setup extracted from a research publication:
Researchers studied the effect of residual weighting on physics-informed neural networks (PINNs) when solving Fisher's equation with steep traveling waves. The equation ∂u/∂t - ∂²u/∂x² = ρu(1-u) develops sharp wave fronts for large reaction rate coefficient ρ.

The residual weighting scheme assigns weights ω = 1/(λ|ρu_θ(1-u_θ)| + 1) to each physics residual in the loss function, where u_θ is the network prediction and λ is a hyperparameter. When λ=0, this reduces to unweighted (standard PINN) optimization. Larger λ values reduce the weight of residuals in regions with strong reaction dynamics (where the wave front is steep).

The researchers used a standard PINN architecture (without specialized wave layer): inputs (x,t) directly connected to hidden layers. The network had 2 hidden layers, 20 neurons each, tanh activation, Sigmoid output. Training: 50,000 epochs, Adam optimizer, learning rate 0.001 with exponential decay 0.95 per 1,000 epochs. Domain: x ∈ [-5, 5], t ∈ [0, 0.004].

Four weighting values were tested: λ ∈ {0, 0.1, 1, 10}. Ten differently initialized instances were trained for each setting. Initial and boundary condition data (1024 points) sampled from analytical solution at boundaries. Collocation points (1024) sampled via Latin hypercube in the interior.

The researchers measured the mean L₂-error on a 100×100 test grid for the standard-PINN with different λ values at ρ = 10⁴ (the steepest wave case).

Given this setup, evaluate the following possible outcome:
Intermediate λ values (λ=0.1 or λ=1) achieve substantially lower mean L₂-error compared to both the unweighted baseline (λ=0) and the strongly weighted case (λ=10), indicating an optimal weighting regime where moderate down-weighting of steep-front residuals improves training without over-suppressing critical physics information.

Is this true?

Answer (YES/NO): NO